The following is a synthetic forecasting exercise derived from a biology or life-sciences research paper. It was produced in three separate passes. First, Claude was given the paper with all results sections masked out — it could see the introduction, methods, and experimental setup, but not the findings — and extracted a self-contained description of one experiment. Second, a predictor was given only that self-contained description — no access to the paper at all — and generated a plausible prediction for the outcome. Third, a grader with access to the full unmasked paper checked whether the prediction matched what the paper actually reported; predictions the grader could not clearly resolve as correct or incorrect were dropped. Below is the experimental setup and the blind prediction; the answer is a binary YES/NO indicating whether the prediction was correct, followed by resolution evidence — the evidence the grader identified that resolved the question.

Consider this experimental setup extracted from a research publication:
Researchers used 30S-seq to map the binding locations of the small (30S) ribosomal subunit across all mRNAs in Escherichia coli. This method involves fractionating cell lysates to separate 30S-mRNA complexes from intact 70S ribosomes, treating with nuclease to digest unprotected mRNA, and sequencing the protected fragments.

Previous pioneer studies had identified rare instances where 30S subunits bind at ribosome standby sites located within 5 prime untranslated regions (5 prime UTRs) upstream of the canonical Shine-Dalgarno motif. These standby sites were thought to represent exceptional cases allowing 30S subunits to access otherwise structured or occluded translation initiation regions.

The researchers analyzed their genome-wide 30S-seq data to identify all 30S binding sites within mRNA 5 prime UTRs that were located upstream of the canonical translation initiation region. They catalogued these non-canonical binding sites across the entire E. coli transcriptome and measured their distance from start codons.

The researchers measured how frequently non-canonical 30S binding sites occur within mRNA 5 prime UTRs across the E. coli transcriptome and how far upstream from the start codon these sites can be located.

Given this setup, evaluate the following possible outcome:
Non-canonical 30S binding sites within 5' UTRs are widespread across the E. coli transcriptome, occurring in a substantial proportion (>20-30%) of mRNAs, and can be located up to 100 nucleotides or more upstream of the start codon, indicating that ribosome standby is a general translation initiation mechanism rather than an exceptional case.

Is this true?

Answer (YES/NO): YES